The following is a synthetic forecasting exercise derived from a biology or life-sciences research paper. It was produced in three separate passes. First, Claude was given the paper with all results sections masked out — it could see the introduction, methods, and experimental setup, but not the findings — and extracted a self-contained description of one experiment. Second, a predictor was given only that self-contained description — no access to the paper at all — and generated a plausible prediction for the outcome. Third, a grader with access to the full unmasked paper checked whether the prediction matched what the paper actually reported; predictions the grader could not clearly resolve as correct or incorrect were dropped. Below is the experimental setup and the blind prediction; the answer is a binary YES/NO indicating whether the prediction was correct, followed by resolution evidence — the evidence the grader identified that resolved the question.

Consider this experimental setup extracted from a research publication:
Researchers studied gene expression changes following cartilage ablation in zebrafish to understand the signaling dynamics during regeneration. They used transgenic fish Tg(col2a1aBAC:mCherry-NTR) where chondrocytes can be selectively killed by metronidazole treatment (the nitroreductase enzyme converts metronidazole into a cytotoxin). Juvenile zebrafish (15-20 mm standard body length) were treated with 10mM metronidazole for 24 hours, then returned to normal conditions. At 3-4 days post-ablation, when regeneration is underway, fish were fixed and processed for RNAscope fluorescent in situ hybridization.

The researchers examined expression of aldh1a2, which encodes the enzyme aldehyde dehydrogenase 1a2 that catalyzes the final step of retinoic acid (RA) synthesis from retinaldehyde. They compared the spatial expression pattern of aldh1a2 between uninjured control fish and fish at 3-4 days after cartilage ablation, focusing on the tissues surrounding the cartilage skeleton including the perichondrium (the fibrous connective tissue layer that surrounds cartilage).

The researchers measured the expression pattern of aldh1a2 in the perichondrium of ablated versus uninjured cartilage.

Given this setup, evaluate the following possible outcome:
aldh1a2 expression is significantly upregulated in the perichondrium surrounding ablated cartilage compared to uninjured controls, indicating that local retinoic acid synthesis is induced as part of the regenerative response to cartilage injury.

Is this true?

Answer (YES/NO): YES